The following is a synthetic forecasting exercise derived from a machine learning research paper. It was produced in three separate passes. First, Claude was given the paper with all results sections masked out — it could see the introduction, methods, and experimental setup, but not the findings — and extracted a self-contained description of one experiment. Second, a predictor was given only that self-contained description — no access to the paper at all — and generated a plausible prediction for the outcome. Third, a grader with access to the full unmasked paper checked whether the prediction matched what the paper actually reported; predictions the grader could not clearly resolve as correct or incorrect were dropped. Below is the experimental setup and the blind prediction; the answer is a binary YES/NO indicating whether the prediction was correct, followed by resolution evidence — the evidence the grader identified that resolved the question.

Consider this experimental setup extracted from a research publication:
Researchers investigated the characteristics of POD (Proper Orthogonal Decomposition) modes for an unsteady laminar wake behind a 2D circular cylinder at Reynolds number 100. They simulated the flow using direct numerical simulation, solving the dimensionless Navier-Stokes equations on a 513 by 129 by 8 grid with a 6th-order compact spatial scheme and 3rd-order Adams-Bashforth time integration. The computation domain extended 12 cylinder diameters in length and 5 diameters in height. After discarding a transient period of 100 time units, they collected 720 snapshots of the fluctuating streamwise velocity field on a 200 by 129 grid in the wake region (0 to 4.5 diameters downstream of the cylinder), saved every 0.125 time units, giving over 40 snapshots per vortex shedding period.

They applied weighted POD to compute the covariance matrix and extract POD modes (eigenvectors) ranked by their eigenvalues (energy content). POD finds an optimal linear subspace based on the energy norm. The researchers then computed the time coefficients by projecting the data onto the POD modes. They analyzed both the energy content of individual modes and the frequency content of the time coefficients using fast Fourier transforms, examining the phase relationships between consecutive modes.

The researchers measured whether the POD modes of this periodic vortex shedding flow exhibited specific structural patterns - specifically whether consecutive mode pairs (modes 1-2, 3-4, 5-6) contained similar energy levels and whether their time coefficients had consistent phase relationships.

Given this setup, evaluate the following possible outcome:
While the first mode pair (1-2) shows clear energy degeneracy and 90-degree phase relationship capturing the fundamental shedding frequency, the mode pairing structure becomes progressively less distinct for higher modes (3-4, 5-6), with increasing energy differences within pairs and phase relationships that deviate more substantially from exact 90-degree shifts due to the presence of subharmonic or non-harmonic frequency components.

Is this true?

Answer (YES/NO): NO